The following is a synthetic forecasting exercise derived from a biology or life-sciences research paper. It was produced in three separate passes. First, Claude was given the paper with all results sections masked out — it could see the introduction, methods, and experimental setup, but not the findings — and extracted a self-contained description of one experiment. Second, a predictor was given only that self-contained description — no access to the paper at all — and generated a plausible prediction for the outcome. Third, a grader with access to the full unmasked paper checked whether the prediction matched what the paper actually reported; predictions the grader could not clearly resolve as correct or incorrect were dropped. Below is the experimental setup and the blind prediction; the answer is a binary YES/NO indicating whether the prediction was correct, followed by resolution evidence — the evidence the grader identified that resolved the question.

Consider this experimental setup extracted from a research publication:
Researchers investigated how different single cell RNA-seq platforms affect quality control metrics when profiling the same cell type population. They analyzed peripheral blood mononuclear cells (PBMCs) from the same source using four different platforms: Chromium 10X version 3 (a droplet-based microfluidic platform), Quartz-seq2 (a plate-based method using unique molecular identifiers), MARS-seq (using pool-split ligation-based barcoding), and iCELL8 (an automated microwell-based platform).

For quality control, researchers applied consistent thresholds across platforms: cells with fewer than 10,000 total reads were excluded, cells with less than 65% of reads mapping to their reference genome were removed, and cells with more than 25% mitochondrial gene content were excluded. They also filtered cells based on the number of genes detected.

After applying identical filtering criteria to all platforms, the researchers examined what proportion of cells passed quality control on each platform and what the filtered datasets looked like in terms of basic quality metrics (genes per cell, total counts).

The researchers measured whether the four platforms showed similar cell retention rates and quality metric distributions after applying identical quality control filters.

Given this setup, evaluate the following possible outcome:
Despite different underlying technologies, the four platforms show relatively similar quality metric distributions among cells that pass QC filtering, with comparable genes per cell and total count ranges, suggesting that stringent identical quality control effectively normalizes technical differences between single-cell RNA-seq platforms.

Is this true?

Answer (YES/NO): NO